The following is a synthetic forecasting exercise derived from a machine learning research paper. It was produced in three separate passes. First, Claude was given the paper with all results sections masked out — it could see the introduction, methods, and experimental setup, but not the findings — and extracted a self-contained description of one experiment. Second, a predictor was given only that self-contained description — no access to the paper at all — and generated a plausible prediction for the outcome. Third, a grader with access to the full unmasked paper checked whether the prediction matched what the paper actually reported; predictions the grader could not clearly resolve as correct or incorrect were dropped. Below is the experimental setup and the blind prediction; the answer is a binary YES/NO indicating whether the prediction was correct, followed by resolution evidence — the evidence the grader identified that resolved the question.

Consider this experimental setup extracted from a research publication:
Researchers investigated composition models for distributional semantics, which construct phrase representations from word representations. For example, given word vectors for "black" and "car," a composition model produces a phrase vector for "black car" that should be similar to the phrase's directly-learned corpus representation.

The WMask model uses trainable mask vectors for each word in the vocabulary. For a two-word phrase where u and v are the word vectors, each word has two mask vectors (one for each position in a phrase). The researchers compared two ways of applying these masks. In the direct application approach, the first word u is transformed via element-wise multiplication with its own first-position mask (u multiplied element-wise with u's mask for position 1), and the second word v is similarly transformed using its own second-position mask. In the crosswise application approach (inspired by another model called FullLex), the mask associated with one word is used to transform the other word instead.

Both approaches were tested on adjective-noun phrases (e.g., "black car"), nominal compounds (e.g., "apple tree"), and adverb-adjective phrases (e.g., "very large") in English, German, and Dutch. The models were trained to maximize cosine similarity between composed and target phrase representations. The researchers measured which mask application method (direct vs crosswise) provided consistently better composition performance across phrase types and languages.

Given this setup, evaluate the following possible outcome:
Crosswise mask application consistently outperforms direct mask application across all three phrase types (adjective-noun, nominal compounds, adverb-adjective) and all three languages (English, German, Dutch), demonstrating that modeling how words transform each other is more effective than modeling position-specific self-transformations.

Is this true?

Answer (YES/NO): NO